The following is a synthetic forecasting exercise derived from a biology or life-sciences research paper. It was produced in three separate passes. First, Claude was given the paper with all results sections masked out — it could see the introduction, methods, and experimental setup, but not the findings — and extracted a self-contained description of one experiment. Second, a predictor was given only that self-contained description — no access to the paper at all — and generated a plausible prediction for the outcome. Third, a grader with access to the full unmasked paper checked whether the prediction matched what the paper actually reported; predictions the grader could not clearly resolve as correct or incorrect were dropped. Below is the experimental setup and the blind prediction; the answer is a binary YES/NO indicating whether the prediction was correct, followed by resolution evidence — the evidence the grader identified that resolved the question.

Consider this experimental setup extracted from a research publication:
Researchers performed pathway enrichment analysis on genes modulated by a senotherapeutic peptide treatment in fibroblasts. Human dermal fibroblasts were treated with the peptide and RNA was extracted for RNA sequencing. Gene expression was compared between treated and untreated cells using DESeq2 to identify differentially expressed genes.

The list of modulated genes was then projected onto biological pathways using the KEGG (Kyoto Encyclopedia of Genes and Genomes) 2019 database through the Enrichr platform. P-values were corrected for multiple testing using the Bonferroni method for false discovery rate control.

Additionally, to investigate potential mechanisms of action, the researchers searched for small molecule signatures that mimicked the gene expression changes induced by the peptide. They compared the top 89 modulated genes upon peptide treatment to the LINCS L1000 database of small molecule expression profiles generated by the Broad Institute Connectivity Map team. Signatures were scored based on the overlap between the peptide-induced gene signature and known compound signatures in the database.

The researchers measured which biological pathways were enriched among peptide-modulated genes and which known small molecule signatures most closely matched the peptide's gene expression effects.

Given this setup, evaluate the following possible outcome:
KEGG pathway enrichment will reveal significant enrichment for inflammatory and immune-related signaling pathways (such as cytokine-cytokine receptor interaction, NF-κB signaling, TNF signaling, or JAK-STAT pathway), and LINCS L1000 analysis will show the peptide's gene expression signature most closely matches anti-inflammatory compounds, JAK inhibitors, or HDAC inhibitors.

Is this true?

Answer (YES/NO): NO